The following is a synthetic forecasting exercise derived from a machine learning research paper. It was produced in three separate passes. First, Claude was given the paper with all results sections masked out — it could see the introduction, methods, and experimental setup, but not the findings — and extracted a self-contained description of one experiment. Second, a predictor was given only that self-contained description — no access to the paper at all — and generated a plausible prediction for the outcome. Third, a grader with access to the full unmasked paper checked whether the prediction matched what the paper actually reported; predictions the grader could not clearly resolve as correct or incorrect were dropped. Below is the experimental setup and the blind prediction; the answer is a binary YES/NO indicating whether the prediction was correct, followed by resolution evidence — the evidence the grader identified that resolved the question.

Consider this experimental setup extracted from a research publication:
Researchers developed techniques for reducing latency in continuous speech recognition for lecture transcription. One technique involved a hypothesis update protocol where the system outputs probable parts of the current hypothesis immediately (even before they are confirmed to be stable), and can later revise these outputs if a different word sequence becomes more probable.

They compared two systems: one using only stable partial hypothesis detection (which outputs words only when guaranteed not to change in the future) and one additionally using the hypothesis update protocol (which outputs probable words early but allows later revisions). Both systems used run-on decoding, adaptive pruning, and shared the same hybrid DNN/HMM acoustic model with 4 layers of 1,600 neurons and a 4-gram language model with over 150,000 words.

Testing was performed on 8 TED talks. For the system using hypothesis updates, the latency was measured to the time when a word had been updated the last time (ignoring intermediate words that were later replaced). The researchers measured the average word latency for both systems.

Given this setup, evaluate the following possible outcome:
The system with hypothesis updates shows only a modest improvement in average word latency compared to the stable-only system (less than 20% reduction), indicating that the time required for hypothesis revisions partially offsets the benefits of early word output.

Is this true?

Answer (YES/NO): NO